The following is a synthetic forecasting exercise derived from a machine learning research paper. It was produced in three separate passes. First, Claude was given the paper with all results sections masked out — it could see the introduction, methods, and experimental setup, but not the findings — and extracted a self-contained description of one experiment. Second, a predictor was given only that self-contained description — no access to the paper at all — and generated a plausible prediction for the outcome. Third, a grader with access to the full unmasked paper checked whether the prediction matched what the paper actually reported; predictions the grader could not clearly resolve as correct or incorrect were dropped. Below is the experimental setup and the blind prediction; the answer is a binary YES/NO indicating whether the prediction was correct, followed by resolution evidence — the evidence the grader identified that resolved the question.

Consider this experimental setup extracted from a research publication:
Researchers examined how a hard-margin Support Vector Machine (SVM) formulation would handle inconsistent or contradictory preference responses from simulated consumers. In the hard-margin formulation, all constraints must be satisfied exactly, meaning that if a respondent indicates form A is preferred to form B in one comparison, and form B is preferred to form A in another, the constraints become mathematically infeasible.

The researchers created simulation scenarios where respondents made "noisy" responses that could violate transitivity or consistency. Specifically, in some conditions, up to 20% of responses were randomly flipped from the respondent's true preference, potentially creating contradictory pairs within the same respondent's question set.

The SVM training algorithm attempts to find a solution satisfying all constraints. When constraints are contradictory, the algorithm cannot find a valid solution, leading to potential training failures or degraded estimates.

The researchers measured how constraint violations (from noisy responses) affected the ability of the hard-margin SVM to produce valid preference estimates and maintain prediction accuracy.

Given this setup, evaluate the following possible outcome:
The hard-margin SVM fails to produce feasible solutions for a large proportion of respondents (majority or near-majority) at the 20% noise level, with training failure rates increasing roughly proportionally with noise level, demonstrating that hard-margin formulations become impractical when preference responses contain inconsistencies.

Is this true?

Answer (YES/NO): NO